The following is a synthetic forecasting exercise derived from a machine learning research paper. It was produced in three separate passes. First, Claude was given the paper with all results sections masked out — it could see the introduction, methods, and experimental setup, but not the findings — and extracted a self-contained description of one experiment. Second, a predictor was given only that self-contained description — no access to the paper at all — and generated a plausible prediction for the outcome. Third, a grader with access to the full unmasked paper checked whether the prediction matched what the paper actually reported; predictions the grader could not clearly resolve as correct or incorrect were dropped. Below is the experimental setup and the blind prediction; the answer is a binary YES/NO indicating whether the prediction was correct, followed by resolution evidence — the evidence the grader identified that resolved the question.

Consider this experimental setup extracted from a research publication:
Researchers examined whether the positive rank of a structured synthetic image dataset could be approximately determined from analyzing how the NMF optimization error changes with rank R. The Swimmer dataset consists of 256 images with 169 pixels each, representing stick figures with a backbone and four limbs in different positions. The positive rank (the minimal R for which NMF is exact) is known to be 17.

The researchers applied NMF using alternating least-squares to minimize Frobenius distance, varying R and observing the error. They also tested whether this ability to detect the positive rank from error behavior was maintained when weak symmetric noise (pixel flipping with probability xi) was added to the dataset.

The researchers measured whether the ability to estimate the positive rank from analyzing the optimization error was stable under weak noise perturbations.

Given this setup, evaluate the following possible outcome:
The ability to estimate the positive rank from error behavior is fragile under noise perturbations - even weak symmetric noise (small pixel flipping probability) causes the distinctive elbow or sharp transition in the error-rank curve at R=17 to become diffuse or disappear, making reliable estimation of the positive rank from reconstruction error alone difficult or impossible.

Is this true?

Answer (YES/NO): YES